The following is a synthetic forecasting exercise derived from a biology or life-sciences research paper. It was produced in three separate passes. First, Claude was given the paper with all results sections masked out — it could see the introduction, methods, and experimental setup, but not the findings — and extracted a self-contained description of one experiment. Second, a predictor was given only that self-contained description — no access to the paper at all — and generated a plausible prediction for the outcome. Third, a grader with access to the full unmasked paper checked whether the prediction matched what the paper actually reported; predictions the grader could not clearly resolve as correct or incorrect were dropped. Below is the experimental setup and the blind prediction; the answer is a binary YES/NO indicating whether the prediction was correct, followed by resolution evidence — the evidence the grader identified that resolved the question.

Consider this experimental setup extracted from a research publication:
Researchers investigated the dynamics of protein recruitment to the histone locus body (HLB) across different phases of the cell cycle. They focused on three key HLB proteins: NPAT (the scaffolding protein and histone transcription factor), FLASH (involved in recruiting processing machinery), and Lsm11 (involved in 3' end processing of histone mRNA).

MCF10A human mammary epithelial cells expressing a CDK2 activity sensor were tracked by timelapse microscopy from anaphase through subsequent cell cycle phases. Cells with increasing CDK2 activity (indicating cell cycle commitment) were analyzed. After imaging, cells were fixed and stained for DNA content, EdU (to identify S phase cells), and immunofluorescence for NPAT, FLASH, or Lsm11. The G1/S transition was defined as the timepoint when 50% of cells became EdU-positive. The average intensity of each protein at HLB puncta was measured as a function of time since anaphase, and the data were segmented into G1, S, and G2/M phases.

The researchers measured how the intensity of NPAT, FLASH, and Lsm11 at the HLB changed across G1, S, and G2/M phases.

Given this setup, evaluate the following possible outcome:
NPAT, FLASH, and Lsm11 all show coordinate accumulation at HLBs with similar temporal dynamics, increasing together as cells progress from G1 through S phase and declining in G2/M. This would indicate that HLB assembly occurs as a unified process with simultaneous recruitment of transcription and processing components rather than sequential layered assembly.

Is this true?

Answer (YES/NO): NO